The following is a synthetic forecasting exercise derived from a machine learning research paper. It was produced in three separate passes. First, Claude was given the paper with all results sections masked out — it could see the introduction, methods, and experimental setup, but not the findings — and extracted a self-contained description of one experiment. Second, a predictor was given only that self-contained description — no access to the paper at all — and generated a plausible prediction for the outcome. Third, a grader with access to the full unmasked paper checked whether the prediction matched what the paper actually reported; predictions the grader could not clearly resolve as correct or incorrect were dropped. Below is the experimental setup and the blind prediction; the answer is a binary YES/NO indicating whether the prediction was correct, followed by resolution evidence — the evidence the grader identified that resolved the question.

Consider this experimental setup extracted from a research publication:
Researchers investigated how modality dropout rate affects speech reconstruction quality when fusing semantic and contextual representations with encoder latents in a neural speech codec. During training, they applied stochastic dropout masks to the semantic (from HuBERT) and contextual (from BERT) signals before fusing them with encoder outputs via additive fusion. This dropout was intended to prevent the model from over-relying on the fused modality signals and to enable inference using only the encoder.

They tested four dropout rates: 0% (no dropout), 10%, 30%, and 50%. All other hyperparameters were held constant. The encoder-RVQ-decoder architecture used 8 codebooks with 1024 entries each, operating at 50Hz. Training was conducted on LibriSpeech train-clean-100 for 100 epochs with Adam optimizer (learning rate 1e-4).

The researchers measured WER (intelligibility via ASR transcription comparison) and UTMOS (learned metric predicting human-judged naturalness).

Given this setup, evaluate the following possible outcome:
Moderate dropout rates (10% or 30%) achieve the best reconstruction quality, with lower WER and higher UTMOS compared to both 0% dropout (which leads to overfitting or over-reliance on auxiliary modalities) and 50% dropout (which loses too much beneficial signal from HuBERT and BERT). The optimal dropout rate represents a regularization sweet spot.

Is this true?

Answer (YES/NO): NO